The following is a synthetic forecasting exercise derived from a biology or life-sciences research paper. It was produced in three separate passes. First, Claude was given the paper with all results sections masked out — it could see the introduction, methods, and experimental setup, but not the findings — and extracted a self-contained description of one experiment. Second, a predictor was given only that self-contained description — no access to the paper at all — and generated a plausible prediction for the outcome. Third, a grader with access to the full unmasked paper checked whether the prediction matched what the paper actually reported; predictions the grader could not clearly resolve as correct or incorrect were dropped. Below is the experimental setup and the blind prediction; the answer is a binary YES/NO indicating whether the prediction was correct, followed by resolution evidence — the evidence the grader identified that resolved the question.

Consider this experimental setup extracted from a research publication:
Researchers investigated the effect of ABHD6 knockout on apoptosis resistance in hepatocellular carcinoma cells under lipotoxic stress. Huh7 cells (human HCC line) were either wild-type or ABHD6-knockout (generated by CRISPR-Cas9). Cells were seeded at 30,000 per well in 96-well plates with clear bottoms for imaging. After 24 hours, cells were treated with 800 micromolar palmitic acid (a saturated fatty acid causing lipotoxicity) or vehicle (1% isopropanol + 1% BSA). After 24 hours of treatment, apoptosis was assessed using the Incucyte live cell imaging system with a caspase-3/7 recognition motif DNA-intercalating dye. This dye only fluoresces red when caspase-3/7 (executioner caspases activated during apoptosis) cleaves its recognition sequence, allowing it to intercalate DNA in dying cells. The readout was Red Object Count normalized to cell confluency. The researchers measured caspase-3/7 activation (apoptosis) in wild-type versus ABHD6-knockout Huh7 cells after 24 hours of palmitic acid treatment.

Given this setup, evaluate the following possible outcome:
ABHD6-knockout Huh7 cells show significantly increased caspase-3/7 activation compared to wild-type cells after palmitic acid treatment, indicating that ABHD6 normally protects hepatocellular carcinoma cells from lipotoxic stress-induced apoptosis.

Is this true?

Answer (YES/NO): NO